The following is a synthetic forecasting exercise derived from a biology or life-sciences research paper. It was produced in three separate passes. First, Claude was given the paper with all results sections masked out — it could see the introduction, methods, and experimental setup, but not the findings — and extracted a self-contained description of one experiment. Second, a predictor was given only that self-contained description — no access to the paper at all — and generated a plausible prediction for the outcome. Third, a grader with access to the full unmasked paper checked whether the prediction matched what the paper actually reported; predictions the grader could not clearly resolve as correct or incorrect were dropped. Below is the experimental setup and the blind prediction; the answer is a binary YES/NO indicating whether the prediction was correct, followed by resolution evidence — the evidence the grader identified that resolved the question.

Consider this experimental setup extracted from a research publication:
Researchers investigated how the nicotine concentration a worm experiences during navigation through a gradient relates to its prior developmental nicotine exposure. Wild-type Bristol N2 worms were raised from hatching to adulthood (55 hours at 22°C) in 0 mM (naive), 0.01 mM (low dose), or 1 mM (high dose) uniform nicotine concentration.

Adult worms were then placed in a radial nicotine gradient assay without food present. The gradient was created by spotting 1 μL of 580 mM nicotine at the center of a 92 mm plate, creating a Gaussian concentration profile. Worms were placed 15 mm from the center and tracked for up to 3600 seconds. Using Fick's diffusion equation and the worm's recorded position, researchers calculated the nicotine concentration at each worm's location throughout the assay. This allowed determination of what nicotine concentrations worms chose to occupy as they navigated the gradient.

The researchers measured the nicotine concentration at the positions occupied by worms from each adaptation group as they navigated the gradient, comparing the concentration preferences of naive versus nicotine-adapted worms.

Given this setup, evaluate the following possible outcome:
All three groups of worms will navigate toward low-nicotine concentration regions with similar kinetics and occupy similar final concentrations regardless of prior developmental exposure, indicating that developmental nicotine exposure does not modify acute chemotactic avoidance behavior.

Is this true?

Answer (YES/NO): NO